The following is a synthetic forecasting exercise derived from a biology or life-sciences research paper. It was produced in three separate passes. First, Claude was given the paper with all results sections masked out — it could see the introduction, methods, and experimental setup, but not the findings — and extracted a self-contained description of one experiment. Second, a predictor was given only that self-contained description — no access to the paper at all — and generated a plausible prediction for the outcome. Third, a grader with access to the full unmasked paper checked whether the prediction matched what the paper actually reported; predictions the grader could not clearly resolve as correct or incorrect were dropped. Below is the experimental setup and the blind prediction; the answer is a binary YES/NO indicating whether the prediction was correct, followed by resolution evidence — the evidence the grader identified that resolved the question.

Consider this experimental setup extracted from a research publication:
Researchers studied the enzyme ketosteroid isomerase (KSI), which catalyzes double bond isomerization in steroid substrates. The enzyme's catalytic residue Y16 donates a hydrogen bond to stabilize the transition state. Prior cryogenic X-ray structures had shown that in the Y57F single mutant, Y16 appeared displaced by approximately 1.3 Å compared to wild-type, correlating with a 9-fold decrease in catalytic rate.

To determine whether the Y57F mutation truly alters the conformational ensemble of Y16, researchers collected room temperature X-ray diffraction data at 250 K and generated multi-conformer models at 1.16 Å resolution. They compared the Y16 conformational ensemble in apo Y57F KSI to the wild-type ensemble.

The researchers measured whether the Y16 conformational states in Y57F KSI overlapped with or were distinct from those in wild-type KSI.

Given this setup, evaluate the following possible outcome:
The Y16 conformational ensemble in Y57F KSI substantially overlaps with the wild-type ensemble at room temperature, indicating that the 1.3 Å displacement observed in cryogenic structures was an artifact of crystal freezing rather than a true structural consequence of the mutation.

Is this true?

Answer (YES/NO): NO